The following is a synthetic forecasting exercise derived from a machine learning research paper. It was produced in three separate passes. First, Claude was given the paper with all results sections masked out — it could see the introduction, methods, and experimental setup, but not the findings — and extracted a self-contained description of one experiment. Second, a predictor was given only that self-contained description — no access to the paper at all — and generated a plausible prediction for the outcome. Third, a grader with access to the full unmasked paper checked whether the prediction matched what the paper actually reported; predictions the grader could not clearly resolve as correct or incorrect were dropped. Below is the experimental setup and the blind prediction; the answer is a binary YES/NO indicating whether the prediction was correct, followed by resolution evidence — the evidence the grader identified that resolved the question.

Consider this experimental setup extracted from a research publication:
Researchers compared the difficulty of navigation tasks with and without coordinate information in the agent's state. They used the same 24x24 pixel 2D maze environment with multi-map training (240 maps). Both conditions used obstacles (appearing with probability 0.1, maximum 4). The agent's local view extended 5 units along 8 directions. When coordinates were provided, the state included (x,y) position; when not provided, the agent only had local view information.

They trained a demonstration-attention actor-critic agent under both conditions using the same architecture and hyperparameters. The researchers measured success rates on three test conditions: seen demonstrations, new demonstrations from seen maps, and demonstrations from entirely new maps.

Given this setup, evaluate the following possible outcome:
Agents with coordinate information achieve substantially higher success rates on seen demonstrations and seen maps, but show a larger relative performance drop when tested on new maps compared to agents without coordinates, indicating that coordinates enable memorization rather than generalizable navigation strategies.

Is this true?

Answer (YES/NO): NO